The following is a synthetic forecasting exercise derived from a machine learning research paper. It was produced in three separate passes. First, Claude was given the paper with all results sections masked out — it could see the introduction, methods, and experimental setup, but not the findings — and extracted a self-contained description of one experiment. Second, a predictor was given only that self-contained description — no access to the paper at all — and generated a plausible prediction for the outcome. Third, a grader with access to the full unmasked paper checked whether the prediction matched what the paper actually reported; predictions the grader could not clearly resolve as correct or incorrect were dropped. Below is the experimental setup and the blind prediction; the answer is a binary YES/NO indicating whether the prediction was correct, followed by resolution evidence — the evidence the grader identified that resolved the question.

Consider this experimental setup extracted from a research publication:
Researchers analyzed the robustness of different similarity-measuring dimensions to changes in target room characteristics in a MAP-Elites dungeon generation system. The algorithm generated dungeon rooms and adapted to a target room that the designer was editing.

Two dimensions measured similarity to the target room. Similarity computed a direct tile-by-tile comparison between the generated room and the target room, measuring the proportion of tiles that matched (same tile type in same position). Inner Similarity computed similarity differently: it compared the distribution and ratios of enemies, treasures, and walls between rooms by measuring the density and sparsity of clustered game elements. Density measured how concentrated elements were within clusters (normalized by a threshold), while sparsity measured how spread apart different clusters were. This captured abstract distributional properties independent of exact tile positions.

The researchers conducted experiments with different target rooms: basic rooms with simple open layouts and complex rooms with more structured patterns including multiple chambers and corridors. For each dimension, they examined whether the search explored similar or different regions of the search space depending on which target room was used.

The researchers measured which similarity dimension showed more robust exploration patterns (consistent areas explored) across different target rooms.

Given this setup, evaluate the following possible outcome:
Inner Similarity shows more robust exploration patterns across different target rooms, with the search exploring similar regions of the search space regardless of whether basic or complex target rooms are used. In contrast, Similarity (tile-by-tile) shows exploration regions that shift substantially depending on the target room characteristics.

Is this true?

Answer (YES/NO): YES